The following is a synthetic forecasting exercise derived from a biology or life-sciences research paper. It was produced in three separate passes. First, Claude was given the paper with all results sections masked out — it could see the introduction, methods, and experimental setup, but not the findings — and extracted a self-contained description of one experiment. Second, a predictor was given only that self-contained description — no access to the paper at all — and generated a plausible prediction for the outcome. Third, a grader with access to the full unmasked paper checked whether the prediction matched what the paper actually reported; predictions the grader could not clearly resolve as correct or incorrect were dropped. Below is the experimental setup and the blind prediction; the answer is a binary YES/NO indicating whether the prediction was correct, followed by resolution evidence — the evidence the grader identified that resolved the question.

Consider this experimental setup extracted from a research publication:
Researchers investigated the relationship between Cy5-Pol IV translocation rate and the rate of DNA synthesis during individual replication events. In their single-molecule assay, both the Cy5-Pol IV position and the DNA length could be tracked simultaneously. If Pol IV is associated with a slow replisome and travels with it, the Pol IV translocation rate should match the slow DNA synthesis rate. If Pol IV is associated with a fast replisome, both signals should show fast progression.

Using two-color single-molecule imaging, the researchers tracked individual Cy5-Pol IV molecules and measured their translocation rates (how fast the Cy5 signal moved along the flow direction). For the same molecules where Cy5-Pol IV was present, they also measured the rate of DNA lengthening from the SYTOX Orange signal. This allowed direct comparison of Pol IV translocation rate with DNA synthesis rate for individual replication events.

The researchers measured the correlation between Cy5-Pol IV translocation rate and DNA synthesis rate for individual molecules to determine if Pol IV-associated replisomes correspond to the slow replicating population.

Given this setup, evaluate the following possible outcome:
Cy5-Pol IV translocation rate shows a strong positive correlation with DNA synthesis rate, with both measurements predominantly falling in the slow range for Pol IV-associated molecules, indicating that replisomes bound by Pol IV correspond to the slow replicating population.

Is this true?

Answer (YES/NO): YES